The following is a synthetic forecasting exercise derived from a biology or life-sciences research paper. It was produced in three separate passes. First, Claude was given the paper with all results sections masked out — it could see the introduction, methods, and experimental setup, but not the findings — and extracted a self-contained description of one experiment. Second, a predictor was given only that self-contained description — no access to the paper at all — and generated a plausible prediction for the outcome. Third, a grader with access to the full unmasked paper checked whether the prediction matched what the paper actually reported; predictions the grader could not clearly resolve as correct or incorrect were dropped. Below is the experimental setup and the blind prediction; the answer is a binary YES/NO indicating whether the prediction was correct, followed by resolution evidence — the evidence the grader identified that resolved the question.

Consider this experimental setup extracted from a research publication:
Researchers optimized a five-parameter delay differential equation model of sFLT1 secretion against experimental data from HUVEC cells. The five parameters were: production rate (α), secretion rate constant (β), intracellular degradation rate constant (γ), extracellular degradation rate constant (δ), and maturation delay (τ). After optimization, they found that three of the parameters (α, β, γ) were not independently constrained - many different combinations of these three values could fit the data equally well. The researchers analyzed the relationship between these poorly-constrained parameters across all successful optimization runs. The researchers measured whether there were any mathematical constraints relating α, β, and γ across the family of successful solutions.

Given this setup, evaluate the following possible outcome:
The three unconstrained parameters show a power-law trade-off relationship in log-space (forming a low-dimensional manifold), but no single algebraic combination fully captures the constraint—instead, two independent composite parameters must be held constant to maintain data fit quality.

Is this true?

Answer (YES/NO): YES